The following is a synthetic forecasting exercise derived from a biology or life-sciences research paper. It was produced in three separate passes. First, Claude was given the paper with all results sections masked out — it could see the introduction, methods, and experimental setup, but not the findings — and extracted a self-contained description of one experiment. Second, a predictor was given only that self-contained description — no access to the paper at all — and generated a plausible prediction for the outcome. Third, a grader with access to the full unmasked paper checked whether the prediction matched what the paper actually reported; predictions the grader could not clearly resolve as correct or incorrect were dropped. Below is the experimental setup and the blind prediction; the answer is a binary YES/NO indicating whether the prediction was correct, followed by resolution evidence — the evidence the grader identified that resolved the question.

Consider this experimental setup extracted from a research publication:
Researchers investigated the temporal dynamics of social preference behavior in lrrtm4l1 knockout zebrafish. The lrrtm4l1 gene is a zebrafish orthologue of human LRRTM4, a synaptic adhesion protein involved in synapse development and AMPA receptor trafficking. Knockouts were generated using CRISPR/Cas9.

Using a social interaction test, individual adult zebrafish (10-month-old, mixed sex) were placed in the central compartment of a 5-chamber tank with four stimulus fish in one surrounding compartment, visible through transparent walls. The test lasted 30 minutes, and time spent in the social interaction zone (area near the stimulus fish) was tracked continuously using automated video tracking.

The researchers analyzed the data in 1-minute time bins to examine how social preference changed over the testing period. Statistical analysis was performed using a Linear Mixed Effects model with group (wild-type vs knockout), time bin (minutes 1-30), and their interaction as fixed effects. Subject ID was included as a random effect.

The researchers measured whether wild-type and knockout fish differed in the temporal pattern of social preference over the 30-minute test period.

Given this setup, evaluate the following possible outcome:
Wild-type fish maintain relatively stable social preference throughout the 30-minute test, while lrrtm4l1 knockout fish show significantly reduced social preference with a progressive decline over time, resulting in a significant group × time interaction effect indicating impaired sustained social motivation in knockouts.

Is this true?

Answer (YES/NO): NO